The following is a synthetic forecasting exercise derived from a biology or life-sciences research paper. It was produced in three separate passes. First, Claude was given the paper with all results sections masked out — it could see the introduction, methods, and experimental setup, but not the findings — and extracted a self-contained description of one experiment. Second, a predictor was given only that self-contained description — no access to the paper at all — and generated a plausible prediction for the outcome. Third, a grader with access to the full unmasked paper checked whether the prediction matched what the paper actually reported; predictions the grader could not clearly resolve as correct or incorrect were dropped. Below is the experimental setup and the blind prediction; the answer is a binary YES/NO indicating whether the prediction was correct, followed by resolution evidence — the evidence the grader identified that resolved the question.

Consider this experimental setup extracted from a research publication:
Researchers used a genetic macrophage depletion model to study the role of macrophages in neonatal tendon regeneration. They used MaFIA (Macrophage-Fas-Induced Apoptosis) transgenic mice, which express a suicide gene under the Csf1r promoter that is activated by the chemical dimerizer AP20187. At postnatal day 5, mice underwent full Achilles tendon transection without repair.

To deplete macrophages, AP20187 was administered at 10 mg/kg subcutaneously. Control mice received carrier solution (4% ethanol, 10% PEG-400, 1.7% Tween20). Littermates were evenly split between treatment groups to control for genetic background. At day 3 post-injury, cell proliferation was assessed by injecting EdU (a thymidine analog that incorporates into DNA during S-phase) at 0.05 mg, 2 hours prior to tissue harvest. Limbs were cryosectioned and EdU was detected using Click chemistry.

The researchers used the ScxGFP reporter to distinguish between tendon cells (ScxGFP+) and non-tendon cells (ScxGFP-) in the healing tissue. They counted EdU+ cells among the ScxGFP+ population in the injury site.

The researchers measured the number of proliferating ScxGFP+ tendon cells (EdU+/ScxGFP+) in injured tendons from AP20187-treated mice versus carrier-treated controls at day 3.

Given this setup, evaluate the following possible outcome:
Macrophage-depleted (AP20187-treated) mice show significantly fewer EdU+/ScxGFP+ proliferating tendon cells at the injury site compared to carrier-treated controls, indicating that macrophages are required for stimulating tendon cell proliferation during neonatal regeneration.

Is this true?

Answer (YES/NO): YES